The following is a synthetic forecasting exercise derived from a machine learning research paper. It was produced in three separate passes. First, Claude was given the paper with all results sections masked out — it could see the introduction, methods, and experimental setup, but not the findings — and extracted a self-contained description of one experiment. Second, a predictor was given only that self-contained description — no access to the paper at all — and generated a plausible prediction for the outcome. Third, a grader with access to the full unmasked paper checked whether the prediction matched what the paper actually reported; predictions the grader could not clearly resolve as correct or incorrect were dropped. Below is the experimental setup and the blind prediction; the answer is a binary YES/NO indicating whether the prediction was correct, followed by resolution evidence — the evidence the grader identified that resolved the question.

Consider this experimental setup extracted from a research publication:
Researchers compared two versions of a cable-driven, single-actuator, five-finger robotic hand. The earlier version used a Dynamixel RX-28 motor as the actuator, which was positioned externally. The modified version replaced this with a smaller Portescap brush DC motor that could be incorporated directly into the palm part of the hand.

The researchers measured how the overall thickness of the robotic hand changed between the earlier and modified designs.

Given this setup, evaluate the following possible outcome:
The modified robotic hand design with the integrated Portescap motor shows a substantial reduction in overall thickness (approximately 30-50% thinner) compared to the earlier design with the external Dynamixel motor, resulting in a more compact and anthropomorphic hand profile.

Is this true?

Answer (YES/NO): YES